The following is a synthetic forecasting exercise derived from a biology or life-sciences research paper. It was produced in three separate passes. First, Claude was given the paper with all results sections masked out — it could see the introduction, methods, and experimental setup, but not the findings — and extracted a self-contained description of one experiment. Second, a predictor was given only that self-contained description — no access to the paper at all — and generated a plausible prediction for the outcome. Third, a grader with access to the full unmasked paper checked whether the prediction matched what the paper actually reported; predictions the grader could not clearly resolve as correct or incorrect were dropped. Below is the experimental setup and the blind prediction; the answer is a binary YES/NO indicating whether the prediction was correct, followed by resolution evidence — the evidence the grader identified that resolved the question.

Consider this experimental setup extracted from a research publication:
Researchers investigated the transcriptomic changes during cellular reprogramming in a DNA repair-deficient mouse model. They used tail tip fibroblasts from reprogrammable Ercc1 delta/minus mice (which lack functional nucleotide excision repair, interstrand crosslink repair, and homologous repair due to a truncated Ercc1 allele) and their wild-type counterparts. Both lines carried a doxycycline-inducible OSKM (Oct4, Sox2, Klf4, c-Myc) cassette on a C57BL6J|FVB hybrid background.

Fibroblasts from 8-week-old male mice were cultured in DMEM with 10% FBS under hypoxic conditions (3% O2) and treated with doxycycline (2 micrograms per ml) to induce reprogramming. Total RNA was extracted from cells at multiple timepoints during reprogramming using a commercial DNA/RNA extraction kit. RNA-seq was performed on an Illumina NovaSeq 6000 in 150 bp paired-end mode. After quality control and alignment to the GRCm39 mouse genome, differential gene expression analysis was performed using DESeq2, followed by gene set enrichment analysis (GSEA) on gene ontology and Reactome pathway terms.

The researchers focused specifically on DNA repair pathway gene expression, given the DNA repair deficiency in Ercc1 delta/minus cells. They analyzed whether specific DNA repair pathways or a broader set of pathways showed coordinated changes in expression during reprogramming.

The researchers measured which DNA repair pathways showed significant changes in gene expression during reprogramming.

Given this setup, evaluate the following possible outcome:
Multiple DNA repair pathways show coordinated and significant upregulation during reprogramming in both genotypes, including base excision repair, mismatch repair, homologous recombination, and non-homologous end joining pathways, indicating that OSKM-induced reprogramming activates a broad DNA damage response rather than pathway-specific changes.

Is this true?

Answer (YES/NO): NO